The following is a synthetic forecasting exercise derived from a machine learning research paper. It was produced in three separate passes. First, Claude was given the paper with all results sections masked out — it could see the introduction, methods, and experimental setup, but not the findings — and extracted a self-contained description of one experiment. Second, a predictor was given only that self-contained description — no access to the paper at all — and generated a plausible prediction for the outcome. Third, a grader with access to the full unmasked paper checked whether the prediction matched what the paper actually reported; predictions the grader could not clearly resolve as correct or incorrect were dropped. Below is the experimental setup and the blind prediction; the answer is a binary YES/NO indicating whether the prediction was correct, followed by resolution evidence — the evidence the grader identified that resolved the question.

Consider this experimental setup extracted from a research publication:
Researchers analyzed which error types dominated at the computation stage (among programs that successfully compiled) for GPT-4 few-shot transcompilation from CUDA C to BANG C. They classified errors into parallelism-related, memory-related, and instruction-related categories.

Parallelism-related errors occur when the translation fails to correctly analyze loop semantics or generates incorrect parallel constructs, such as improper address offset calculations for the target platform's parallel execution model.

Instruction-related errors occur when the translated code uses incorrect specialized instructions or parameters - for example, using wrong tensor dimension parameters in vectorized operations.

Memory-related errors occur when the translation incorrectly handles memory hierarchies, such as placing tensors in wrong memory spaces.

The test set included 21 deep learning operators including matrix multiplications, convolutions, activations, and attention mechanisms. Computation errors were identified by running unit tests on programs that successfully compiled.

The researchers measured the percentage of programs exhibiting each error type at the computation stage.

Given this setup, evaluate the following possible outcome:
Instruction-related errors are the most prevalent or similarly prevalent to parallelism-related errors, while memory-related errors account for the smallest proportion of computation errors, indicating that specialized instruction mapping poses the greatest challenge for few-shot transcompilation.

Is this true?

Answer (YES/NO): YES